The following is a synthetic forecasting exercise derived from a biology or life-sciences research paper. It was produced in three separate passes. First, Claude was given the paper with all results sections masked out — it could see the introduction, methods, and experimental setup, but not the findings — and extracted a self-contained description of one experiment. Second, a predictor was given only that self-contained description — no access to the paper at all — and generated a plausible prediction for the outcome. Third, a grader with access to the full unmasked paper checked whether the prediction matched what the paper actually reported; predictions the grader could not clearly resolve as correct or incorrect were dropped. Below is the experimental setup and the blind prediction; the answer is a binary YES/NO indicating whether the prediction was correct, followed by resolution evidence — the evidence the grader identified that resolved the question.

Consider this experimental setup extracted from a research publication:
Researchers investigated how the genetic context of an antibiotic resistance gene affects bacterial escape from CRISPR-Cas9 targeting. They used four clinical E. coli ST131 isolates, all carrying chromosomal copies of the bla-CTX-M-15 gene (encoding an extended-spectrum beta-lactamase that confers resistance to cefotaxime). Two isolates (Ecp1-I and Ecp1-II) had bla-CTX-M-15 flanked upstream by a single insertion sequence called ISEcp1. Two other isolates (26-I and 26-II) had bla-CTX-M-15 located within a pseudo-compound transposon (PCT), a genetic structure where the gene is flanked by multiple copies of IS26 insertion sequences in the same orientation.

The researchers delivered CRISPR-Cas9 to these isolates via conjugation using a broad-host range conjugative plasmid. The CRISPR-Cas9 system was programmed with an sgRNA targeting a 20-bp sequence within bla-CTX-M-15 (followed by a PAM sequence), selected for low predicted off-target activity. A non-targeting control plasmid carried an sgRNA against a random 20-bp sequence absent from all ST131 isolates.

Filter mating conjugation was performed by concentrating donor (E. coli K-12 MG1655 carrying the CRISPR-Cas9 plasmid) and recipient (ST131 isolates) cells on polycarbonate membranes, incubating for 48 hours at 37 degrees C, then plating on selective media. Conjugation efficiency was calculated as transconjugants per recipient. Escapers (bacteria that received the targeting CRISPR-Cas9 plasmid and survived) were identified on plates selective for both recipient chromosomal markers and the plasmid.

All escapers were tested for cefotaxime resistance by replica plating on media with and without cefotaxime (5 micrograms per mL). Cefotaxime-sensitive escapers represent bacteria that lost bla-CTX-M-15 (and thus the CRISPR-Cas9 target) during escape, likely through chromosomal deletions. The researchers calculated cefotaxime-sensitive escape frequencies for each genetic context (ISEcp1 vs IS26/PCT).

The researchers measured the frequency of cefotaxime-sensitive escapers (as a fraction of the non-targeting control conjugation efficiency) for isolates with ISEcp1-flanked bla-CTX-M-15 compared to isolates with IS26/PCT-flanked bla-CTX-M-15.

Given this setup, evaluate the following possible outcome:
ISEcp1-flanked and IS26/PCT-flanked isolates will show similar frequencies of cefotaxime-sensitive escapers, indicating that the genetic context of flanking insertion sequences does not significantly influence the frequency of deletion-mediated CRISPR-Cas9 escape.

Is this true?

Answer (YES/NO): NO